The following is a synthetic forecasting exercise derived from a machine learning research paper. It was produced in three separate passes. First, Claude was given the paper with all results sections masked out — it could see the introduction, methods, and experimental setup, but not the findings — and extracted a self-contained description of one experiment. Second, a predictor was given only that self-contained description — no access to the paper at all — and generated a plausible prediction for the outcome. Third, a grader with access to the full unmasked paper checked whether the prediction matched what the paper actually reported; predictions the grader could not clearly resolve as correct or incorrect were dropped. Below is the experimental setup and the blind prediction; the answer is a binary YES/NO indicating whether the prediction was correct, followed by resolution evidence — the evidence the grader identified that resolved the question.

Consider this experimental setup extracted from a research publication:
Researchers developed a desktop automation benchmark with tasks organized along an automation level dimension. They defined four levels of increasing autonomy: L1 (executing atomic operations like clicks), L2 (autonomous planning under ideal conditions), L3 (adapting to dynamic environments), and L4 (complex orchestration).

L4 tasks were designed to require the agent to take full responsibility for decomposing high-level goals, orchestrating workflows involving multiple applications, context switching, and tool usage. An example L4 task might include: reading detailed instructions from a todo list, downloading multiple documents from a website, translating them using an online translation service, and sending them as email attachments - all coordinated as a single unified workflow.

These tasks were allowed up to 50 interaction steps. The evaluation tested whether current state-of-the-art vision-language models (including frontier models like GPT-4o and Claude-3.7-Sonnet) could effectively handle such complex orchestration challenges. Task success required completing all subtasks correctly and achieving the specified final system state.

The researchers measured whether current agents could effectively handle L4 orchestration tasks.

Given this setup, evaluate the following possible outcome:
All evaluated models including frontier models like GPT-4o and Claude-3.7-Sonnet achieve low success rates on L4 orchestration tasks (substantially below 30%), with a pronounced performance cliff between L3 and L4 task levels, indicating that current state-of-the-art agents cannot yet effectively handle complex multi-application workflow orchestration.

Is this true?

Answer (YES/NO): YES